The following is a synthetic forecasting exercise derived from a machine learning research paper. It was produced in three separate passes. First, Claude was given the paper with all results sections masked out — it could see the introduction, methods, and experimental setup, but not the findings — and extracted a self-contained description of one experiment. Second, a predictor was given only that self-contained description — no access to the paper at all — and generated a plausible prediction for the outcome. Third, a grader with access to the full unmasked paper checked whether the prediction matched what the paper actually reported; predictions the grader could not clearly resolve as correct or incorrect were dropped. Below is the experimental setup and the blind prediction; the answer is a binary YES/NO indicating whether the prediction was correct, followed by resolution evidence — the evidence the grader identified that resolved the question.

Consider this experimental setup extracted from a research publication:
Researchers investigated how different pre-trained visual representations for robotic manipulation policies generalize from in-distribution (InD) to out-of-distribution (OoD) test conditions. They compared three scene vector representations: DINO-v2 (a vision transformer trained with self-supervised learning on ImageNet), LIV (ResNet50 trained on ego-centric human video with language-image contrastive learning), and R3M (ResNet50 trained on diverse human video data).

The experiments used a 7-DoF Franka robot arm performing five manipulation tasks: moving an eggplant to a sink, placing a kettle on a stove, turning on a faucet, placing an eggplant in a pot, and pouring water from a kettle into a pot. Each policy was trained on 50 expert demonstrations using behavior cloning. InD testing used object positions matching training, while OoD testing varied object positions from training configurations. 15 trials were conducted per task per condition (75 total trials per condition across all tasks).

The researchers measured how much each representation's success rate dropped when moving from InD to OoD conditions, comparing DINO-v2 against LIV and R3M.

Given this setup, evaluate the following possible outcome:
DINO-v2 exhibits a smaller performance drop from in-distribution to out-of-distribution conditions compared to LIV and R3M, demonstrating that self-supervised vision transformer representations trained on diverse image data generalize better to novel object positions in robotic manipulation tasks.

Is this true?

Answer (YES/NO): YES